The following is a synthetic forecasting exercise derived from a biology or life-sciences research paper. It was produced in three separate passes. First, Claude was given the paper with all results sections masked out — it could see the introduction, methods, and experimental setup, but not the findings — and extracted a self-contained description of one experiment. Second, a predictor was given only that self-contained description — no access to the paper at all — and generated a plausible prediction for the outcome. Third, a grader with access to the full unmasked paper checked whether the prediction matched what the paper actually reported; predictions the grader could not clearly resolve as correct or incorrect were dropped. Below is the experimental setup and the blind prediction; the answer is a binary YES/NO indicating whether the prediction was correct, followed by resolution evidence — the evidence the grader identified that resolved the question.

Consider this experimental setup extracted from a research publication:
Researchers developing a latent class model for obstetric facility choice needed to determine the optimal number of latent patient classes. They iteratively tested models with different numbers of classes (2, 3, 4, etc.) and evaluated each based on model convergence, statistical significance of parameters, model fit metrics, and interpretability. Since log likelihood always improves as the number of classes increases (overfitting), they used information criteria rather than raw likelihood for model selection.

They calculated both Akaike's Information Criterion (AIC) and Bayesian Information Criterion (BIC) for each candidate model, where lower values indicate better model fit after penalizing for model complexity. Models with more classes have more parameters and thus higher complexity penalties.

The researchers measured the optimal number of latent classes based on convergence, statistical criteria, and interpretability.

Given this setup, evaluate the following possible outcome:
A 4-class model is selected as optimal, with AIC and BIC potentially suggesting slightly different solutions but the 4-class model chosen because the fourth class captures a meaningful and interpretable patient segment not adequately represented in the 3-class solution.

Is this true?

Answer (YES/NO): NO